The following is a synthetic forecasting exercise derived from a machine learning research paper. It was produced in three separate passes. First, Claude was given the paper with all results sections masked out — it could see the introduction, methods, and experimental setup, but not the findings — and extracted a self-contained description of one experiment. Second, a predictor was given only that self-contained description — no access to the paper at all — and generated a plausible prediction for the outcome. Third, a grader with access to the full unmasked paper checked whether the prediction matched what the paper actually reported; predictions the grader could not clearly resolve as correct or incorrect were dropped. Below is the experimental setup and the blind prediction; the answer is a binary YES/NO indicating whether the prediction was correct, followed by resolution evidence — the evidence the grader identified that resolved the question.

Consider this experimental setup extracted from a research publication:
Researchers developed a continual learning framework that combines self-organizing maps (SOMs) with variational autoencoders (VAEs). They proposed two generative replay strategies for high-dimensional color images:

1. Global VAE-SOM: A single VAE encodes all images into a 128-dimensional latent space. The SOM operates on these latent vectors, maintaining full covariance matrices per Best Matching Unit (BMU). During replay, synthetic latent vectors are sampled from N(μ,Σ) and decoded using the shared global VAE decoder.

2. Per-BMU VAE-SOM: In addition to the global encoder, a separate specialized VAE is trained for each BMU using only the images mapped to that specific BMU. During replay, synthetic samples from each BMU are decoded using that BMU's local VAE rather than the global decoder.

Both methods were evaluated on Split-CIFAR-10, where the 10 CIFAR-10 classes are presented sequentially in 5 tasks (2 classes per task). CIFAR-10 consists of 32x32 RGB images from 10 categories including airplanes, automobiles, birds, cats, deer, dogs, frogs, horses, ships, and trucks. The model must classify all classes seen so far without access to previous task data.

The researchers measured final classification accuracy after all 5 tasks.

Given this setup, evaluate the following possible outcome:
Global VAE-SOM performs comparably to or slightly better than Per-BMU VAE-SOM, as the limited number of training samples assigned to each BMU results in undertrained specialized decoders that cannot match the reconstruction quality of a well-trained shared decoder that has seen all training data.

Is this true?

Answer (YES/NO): YES